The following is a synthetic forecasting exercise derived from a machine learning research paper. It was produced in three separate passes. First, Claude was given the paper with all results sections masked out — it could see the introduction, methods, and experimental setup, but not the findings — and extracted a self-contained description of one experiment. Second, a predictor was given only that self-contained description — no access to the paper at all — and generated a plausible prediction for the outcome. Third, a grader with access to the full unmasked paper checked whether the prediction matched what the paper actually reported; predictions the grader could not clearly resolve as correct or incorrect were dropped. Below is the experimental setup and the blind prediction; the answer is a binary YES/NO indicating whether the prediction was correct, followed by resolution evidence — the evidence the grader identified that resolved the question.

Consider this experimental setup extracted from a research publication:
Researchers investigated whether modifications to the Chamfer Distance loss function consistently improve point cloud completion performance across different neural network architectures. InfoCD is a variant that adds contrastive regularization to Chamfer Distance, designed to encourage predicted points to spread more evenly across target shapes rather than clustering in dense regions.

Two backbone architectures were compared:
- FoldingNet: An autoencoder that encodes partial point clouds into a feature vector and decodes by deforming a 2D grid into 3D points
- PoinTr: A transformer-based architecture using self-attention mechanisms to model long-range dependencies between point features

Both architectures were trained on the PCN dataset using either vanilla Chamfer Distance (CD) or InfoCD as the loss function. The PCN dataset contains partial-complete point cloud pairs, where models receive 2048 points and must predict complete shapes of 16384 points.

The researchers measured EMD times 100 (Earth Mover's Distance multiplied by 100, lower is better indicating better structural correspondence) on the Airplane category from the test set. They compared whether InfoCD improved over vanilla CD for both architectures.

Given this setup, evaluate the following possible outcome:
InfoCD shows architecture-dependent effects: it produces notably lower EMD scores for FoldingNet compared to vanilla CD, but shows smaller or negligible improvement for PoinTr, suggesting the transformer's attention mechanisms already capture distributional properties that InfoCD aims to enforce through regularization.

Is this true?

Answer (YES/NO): NO